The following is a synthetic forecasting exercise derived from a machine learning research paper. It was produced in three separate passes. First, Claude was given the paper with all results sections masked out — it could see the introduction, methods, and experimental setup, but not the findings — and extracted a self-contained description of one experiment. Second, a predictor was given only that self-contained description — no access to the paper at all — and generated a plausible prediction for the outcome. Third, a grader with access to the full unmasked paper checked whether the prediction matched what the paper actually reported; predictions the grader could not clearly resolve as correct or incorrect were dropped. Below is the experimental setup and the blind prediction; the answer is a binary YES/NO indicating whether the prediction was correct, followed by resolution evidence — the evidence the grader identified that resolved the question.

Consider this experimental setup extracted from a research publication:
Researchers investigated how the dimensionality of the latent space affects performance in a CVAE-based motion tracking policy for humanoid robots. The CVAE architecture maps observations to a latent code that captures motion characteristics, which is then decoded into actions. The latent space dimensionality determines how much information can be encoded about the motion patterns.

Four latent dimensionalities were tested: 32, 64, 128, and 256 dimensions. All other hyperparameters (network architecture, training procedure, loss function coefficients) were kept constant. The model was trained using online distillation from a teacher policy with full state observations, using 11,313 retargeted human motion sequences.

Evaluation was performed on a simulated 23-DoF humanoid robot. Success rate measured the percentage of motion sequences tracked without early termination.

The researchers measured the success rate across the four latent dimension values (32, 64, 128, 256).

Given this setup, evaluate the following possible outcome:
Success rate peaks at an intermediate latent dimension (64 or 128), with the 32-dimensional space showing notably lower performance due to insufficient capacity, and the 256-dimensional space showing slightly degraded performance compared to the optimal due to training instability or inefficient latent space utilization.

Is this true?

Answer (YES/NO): YES